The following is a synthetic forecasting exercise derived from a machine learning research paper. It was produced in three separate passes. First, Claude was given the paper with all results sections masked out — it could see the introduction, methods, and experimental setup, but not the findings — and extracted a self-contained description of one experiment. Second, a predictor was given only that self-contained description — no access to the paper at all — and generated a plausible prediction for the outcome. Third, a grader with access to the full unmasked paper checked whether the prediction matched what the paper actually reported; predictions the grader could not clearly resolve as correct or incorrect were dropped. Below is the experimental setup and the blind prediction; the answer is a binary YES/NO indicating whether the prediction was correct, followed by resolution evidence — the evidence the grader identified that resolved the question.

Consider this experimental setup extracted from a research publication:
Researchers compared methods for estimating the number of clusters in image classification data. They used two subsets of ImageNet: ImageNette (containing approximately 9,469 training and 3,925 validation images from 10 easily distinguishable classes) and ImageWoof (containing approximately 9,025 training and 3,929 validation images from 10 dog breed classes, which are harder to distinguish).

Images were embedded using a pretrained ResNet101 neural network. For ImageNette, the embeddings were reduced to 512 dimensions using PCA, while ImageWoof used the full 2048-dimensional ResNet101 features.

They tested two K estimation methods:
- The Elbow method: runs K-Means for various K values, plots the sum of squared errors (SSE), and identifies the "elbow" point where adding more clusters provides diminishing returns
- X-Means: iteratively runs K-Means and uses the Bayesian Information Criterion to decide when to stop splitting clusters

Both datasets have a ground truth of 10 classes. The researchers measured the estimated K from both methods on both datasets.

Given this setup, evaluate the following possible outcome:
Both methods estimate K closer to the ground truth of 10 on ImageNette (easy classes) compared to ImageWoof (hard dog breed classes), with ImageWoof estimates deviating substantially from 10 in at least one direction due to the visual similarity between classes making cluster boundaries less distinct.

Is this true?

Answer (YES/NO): NO